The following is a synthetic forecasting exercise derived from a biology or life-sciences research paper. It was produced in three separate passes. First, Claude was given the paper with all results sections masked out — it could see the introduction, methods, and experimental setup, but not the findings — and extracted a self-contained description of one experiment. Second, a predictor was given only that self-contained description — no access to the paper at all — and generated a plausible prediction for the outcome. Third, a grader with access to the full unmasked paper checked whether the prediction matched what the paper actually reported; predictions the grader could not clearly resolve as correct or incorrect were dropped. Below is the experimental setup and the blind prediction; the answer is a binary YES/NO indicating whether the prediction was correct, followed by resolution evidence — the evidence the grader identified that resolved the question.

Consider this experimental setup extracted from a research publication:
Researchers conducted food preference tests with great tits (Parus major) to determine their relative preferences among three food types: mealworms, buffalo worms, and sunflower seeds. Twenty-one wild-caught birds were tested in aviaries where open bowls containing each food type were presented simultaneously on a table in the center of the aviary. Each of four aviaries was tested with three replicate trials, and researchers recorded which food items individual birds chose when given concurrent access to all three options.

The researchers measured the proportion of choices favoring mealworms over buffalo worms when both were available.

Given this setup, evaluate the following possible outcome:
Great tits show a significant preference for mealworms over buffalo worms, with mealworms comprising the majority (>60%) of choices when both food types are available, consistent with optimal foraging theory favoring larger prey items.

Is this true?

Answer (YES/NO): YES